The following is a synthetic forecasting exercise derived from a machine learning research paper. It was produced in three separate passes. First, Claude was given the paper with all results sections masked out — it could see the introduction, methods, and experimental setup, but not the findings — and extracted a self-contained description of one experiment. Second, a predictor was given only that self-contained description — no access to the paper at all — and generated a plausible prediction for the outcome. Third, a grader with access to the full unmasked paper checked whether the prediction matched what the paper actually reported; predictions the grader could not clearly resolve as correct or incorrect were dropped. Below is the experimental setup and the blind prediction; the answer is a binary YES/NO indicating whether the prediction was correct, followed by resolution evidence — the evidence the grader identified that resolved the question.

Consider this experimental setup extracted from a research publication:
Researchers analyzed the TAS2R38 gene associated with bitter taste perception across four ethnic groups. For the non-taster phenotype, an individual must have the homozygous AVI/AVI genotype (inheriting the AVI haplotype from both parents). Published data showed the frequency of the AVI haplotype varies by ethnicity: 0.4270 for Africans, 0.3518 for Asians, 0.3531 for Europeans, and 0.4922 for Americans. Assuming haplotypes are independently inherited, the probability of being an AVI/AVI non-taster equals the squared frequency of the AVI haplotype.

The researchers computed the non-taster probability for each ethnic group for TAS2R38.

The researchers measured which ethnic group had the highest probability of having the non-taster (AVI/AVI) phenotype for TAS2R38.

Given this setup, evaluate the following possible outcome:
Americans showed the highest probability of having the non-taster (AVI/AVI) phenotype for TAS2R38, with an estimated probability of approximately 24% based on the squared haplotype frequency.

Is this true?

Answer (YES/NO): YES